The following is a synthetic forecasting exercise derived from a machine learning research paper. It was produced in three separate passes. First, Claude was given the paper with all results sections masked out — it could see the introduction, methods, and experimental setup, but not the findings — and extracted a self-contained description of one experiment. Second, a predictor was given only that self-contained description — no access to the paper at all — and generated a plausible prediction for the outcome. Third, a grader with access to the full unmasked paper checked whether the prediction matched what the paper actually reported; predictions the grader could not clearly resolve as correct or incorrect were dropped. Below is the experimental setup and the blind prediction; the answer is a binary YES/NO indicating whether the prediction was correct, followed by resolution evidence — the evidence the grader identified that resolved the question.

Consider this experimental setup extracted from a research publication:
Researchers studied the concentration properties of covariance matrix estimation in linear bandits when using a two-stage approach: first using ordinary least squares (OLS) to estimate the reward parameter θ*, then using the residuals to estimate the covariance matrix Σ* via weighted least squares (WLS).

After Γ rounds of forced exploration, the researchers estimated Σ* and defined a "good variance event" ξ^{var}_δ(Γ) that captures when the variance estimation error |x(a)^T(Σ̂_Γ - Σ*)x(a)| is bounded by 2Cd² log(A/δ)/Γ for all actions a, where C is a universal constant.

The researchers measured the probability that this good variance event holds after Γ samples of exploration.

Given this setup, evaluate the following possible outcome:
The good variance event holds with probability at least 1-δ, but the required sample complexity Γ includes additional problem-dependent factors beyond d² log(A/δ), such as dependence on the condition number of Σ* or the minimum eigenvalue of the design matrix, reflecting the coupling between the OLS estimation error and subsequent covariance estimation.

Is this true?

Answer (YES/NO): YES